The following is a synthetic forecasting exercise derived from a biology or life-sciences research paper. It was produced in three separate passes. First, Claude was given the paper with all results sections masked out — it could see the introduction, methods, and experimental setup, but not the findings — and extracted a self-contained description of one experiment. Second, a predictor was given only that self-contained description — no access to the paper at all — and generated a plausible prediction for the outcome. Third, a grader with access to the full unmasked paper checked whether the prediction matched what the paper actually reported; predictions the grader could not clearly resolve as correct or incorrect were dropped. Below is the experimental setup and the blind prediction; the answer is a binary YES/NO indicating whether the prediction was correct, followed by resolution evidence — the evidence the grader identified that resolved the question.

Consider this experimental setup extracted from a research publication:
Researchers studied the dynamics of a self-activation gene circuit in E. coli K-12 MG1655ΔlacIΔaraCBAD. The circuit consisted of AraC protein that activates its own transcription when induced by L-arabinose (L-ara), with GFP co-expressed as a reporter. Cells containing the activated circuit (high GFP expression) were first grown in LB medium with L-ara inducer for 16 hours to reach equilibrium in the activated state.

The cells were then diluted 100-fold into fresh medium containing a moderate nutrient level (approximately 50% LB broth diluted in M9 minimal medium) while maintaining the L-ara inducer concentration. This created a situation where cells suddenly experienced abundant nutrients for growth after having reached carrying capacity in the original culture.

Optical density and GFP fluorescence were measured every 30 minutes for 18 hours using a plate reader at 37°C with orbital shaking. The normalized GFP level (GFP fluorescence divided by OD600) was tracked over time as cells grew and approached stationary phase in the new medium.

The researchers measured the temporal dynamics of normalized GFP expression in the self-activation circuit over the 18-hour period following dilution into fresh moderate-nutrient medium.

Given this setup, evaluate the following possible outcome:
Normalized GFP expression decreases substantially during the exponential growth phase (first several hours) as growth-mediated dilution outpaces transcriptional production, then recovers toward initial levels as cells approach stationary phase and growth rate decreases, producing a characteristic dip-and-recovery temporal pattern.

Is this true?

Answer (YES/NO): NO